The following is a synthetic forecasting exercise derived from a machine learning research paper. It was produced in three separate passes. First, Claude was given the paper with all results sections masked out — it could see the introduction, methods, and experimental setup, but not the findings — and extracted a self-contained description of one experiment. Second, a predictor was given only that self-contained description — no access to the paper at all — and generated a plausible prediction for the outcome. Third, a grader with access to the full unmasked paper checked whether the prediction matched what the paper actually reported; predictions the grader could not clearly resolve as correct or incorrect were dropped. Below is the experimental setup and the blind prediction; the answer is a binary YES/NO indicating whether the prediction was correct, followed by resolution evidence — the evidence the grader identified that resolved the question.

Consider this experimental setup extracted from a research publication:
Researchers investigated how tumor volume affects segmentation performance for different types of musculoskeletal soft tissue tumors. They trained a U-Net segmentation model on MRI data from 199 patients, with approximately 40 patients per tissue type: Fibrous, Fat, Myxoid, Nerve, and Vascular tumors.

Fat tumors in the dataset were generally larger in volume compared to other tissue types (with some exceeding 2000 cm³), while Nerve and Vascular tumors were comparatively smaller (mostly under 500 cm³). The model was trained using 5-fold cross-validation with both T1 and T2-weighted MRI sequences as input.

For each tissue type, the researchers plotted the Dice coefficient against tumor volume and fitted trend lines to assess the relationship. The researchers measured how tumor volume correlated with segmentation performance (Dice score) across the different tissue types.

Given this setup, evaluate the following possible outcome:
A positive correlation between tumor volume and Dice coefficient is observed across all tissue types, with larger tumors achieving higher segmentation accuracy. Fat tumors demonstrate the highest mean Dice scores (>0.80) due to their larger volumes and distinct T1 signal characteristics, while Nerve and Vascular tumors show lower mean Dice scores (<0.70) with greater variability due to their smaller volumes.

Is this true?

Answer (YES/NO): NO